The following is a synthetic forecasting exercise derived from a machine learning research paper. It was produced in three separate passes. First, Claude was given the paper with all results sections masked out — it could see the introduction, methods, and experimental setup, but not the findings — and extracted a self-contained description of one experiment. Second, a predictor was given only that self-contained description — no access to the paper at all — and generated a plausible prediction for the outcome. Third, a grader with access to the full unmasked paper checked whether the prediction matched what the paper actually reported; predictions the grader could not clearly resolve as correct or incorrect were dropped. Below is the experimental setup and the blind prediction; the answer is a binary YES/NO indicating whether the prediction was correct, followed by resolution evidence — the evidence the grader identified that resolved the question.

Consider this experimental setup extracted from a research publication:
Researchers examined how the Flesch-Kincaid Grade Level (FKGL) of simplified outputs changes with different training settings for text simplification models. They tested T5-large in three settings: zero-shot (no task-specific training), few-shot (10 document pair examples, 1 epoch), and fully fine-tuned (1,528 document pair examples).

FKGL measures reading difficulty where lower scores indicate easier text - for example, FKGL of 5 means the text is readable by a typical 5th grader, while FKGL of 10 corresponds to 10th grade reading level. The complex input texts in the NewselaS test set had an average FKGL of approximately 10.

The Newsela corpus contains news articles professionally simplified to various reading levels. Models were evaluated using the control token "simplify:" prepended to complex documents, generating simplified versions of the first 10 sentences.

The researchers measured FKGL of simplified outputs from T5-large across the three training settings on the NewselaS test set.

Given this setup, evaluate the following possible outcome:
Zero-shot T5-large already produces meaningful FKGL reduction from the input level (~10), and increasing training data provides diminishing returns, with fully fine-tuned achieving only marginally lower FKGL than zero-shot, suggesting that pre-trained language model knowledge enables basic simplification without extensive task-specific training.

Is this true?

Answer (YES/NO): NO